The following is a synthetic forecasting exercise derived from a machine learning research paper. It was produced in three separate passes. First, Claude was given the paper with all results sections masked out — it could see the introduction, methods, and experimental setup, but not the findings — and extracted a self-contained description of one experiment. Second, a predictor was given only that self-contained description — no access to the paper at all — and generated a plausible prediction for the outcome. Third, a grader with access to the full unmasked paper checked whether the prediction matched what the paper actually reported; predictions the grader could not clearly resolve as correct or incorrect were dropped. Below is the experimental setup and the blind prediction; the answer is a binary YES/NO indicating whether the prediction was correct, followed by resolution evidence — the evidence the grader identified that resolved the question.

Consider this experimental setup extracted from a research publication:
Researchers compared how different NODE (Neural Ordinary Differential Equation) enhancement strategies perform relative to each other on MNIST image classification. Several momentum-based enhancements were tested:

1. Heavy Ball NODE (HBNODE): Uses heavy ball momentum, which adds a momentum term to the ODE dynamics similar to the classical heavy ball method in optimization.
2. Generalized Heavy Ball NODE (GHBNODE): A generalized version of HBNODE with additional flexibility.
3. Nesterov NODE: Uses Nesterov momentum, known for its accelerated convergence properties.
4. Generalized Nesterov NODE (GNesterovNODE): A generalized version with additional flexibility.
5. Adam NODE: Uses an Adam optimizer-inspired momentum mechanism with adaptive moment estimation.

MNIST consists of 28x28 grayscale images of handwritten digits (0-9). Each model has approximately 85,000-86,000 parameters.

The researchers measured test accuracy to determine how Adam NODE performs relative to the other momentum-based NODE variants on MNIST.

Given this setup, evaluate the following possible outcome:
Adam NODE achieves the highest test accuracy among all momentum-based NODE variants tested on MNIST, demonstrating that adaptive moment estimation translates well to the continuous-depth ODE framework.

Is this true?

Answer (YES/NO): YES